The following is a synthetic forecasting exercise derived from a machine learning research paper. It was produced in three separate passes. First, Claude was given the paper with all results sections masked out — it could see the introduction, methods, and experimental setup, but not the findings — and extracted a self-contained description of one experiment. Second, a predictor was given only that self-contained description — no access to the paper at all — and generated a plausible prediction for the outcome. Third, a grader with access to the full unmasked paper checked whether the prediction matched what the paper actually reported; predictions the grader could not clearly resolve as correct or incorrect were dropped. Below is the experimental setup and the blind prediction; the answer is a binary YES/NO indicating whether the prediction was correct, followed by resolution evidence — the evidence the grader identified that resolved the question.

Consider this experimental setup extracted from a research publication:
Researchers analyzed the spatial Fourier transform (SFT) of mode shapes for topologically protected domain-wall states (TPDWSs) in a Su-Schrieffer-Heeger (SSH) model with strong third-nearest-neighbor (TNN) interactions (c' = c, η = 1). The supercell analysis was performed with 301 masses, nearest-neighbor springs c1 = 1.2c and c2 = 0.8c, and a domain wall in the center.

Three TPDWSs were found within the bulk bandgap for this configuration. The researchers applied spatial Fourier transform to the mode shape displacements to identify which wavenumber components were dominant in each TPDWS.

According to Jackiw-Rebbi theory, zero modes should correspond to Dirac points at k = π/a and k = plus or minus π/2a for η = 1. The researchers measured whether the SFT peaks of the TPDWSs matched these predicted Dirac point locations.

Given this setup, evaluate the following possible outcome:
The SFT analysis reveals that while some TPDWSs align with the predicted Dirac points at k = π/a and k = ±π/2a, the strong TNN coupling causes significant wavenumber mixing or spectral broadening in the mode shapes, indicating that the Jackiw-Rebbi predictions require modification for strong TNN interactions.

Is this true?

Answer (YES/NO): NO